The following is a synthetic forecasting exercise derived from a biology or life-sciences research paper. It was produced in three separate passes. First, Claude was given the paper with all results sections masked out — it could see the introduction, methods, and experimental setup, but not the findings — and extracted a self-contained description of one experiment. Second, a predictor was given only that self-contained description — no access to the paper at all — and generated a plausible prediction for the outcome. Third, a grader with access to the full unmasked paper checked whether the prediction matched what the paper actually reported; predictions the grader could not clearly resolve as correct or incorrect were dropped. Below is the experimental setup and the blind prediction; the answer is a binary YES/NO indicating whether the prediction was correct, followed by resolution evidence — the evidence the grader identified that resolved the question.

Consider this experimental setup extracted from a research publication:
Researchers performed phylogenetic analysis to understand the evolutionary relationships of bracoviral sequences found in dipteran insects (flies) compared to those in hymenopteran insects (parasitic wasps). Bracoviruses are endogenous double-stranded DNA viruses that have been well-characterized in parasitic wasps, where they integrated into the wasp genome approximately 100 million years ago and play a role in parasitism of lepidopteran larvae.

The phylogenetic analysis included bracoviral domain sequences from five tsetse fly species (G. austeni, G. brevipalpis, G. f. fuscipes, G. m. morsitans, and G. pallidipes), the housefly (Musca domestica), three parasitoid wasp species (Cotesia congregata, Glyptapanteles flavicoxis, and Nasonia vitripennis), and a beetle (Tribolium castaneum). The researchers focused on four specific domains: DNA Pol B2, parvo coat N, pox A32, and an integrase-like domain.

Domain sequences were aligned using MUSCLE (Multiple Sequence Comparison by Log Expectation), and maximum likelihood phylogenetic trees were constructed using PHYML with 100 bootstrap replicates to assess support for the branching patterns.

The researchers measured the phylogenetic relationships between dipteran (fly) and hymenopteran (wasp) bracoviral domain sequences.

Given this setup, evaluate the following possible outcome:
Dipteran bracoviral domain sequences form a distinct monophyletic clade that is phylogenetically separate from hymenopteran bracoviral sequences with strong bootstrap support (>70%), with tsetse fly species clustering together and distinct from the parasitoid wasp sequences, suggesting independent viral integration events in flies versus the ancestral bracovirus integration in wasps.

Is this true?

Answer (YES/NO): NO